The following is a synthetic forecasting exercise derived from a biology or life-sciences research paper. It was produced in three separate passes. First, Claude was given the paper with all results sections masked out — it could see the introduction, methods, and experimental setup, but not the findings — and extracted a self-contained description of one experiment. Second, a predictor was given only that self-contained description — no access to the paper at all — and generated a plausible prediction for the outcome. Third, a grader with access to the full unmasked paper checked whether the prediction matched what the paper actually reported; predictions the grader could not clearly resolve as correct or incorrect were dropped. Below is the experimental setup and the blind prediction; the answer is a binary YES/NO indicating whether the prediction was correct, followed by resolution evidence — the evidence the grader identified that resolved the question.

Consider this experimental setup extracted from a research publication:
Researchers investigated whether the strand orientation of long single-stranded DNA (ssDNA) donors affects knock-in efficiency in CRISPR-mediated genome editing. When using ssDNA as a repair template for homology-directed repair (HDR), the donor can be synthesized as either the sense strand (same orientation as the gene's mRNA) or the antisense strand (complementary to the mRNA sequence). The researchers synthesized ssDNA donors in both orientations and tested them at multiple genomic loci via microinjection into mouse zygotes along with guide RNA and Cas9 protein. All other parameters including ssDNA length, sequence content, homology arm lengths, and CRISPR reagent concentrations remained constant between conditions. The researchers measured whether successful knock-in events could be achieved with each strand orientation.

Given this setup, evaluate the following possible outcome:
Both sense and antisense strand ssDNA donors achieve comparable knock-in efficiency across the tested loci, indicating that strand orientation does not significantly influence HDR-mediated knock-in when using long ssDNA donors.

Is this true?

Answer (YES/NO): YES